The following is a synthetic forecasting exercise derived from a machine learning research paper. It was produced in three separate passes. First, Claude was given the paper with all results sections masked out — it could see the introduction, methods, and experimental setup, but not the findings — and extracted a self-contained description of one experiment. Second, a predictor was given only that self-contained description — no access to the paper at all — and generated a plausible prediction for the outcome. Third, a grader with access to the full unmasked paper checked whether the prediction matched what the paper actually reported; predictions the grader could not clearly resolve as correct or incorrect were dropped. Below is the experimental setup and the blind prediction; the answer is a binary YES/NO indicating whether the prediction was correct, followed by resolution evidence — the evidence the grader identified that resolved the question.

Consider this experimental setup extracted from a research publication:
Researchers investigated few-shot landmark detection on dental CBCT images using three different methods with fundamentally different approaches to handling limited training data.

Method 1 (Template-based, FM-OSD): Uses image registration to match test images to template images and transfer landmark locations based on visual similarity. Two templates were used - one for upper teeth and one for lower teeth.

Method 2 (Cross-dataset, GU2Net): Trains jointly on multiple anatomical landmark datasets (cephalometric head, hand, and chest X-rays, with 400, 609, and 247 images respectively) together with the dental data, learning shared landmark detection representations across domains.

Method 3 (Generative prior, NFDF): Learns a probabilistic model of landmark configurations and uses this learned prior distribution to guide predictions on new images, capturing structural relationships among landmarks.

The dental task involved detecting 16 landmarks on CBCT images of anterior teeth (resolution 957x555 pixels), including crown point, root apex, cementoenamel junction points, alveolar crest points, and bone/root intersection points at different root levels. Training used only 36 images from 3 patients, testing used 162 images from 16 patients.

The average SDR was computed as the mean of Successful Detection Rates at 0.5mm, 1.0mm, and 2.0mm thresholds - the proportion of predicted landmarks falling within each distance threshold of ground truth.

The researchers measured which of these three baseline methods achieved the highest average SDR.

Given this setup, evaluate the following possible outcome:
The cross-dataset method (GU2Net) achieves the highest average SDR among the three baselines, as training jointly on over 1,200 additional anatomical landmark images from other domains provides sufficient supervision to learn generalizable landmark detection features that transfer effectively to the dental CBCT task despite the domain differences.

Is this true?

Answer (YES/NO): NO